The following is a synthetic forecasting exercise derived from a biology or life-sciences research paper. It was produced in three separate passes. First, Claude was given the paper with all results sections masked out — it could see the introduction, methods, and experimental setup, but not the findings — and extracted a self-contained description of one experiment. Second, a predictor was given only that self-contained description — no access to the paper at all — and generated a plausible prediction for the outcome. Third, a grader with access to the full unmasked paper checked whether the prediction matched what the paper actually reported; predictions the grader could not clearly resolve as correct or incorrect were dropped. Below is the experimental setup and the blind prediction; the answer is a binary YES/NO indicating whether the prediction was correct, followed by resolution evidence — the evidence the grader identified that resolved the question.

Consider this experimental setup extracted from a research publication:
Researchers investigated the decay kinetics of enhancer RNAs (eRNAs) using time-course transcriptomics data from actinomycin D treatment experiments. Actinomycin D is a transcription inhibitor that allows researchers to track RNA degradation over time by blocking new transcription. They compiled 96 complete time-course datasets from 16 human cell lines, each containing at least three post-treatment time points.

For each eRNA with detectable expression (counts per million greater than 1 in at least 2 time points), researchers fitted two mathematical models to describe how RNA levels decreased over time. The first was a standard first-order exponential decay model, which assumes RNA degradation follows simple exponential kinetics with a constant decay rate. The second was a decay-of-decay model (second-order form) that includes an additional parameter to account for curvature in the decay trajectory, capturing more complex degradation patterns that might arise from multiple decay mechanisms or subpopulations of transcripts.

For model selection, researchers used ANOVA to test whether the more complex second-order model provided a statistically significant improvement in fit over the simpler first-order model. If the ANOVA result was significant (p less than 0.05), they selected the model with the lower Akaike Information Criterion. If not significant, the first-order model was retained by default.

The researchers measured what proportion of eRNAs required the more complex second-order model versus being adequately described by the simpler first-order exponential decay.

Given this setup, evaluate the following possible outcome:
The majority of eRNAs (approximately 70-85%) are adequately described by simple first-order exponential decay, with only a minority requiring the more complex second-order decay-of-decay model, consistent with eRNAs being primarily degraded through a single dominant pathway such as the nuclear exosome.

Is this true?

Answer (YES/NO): NO